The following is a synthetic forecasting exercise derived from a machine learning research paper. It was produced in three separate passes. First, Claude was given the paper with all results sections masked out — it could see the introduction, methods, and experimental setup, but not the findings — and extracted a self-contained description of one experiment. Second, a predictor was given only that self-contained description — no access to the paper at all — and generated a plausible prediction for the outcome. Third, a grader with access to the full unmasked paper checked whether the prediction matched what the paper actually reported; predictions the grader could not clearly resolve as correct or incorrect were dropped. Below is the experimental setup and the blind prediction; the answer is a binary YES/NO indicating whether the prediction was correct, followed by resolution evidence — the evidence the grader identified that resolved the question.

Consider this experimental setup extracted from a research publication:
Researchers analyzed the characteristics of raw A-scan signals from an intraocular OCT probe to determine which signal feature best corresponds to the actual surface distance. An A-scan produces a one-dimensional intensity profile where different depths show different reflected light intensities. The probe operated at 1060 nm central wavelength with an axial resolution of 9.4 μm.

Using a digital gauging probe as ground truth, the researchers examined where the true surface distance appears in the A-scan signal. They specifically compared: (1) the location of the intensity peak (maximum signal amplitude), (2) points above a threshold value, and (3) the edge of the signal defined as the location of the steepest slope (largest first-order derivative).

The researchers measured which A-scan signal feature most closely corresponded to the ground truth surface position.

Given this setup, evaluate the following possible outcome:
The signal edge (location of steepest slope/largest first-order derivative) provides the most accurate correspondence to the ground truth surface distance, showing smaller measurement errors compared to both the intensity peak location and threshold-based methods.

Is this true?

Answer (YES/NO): YES